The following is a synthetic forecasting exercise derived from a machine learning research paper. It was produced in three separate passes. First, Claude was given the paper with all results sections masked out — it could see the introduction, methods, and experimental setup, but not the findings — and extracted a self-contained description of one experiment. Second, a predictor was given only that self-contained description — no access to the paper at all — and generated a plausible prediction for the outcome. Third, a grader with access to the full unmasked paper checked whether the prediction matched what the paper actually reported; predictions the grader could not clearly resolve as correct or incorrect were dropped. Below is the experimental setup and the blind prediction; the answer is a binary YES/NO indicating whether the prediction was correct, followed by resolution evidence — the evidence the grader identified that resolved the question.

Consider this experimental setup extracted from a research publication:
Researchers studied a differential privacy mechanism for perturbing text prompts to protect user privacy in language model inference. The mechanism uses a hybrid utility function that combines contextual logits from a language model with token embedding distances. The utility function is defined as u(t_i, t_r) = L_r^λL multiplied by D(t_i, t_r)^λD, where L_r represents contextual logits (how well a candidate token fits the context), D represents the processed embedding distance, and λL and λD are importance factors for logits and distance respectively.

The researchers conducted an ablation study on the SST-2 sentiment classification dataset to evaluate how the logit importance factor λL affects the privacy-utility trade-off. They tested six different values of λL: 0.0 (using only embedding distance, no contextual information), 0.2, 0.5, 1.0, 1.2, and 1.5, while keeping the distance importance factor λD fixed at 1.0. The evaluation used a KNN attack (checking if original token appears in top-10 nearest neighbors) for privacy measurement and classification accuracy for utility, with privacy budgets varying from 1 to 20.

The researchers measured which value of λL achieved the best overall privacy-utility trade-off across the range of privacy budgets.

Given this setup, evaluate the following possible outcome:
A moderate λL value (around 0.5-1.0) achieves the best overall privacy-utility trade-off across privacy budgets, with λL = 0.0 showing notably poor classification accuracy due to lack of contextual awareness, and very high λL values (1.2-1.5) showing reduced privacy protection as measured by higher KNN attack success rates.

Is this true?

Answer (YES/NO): NO